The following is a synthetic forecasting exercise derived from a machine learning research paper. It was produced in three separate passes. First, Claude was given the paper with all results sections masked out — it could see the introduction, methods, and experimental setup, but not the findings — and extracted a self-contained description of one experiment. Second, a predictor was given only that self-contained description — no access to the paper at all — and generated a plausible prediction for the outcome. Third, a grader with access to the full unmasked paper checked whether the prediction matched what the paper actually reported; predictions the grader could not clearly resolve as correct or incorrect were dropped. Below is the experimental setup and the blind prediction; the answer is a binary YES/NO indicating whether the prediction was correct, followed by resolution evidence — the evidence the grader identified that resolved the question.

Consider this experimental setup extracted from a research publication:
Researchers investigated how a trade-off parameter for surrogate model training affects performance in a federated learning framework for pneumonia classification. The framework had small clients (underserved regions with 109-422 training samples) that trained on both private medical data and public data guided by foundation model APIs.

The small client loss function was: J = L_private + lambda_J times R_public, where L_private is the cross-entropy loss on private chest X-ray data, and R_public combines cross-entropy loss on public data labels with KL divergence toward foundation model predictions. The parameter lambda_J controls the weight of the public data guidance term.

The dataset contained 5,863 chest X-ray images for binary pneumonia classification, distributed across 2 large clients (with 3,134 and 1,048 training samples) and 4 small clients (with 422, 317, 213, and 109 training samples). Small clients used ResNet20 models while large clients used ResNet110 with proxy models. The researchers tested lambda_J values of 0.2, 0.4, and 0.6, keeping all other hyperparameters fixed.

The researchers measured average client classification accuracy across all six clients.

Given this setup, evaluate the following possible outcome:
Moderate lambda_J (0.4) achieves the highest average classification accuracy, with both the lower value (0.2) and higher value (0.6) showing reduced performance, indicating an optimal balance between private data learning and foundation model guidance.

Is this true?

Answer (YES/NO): YES